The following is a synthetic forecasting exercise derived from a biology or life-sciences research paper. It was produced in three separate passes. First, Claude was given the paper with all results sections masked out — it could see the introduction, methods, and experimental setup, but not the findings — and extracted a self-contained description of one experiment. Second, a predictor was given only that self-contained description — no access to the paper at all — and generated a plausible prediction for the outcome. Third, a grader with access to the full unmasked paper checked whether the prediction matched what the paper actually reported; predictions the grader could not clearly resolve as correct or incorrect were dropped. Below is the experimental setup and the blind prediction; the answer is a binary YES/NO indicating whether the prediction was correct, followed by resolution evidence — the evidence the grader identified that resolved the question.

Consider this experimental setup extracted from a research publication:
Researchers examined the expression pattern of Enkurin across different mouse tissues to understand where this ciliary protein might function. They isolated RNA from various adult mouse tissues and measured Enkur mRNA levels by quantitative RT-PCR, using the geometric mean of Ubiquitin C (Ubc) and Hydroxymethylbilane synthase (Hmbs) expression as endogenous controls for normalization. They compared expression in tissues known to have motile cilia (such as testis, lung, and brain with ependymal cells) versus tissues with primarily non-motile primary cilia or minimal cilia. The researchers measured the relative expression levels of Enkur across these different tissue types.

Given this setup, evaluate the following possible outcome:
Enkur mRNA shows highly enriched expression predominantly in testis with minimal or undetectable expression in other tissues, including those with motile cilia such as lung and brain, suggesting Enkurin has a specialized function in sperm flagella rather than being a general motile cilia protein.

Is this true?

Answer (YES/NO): NO